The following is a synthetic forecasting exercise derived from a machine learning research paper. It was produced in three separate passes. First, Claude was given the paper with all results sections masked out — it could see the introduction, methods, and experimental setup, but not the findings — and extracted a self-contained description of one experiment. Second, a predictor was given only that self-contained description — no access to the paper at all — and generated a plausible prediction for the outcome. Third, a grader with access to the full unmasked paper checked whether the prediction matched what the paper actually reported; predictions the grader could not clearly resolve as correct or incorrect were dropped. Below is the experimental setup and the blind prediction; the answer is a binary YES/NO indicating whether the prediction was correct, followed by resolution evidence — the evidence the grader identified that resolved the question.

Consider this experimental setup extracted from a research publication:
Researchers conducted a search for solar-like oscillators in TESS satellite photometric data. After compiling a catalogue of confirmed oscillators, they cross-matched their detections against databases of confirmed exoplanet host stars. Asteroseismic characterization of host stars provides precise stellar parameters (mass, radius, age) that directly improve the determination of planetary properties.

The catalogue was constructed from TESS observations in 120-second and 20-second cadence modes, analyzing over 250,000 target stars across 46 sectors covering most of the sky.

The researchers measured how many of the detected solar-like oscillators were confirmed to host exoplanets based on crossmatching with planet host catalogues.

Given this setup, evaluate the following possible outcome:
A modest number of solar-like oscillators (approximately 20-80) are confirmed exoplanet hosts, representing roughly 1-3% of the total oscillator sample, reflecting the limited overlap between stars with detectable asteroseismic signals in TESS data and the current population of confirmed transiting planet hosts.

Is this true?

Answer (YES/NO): NO